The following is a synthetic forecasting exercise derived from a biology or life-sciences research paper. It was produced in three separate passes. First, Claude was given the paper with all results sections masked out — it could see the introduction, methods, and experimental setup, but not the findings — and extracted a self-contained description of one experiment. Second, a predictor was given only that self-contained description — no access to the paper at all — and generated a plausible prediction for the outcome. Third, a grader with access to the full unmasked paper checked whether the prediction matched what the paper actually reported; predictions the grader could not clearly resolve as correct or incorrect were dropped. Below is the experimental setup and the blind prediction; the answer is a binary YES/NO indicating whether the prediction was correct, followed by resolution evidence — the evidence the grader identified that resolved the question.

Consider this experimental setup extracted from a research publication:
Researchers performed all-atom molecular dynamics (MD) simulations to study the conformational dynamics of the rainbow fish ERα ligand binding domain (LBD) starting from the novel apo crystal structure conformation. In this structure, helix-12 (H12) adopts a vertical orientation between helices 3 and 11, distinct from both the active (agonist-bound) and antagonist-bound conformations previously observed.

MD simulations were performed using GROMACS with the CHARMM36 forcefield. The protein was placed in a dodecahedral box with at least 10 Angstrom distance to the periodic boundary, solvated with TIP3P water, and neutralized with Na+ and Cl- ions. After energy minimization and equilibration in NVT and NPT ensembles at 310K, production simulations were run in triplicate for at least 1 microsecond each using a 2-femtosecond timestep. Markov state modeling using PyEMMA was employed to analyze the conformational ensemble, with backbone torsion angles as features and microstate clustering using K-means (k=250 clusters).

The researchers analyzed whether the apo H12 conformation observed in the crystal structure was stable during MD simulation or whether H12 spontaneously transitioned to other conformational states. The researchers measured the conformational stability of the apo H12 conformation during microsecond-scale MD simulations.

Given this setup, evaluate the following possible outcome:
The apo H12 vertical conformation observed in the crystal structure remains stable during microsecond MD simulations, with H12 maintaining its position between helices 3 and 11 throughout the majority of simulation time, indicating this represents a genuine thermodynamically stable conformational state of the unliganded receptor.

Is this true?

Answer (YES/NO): YES